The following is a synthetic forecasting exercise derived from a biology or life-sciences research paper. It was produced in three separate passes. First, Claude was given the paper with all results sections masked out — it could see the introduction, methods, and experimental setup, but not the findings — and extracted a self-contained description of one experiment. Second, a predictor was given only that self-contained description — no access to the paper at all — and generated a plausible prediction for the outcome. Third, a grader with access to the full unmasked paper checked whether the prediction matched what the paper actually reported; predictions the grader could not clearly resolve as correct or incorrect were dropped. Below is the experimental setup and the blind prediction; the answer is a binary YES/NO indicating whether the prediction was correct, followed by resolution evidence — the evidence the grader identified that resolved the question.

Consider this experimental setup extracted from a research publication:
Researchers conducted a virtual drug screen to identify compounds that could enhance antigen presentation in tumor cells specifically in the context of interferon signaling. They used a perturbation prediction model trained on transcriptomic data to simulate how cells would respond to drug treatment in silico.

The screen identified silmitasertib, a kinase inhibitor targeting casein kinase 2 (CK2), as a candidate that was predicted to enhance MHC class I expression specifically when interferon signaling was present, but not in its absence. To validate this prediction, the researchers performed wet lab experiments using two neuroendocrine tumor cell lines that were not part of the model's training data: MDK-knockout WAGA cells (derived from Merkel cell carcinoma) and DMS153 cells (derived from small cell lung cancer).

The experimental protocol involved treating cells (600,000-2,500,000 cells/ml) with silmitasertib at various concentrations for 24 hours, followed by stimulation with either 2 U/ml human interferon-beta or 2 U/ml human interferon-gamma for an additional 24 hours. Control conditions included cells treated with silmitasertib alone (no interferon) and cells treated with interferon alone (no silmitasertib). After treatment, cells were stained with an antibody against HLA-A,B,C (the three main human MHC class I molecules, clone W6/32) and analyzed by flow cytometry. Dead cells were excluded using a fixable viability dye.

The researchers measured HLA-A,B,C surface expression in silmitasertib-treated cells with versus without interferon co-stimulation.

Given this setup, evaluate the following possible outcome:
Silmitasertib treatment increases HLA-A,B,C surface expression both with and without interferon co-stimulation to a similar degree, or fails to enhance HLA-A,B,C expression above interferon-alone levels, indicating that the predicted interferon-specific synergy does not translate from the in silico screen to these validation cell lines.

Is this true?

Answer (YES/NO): NO